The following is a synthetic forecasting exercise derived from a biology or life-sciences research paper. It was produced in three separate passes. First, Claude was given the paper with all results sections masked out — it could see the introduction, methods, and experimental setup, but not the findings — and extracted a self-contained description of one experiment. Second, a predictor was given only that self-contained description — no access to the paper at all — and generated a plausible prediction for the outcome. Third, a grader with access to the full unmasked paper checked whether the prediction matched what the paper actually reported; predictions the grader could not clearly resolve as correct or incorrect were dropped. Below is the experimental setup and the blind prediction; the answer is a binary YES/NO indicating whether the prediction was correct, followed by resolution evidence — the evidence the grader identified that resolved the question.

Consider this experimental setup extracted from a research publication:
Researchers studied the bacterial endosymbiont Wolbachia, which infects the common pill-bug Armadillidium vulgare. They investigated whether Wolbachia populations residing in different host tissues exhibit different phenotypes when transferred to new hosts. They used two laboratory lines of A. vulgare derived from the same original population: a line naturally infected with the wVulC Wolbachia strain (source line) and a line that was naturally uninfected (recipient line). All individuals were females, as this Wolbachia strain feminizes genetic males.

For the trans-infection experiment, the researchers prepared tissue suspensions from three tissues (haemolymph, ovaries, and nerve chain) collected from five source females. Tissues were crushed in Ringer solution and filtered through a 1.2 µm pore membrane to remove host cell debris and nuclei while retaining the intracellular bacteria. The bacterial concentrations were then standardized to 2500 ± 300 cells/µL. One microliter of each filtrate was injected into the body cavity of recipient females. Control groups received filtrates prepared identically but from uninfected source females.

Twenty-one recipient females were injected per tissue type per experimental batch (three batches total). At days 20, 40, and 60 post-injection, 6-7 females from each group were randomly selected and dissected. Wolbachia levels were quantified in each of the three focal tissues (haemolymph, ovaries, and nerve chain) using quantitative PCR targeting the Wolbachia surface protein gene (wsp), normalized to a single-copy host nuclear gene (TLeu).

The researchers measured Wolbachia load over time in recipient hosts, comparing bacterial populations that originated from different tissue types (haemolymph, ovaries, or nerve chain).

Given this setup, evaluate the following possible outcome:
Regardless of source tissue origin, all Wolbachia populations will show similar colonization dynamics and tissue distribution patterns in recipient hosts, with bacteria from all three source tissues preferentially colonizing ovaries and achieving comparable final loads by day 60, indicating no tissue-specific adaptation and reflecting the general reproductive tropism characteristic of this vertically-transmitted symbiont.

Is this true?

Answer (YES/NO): NO